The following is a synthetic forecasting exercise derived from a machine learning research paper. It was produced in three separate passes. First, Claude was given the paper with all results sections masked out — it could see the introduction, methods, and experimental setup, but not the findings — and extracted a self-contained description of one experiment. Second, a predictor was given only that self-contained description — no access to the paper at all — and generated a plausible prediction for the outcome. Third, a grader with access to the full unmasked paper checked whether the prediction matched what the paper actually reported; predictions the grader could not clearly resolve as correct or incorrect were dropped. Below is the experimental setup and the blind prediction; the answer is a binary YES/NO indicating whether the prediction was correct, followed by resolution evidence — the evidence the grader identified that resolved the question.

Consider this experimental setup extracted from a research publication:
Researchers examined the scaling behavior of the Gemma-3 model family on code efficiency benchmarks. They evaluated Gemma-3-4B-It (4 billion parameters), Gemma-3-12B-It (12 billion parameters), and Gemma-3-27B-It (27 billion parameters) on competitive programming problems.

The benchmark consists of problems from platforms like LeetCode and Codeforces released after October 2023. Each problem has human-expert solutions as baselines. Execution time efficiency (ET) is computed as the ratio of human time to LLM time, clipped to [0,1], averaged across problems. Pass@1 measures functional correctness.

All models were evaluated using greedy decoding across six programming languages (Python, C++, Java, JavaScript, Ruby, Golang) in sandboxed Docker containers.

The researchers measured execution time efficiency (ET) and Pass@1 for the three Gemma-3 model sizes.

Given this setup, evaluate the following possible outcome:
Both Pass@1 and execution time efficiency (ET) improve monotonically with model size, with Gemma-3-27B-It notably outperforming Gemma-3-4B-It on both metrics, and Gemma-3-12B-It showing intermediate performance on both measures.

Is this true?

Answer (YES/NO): YES